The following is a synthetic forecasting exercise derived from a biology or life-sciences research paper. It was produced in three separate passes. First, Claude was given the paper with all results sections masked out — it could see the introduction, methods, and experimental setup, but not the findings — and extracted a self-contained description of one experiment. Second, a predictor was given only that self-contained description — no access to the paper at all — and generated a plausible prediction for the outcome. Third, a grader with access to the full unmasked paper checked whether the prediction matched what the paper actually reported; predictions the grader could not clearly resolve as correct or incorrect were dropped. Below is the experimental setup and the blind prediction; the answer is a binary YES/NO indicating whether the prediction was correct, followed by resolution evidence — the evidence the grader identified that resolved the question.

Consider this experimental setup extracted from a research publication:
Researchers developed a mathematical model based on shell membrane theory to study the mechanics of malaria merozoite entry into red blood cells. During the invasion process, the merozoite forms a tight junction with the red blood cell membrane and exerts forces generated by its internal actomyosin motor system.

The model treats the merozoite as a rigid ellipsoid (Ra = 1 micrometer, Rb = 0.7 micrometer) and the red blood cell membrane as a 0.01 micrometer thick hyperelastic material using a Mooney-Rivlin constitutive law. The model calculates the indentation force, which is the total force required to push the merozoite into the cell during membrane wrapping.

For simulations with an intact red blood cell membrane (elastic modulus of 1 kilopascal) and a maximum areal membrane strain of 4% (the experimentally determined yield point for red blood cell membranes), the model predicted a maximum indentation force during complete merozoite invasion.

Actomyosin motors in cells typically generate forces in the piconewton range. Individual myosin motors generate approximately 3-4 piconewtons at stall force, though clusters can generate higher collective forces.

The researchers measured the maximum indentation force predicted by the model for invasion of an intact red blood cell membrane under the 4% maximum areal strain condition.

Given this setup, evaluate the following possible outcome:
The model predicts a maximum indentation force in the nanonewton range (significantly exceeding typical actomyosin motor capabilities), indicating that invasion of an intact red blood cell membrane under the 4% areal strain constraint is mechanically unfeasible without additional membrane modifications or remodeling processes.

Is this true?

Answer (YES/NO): NO